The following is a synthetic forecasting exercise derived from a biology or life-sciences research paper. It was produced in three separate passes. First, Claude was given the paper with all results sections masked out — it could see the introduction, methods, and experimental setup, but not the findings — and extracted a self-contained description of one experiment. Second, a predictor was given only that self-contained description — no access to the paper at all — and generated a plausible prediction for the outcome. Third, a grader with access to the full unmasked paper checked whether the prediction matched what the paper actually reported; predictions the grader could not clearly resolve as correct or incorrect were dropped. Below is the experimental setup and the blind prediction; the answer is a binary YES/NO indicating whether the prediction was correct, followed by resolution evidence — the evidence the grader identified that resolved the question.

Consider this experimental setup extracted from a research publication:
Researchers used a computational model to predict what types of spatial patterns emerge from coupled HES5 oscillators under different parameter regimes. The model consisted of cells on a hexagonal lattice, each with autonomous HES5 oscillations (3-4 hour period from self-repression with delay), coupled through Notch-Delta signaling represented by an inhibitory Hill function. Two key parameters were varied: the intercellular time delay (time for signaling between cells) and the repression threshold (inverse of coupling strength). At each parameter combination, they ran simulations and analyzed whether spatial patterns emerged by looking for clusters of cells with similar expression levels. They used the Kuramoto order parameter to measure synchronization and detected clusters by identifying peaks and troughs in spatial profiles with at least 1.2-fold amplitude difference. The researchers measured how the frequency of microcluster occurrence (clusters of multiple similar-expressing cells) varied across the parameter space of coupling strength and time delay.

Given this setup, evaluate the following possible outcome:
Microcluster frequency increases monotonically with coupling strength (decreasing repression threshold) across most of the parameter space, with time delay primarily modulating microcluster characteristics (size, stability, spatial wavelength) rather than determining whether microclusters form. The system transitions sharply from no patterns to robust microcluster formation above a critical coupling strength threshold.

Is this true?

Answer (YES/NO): NO